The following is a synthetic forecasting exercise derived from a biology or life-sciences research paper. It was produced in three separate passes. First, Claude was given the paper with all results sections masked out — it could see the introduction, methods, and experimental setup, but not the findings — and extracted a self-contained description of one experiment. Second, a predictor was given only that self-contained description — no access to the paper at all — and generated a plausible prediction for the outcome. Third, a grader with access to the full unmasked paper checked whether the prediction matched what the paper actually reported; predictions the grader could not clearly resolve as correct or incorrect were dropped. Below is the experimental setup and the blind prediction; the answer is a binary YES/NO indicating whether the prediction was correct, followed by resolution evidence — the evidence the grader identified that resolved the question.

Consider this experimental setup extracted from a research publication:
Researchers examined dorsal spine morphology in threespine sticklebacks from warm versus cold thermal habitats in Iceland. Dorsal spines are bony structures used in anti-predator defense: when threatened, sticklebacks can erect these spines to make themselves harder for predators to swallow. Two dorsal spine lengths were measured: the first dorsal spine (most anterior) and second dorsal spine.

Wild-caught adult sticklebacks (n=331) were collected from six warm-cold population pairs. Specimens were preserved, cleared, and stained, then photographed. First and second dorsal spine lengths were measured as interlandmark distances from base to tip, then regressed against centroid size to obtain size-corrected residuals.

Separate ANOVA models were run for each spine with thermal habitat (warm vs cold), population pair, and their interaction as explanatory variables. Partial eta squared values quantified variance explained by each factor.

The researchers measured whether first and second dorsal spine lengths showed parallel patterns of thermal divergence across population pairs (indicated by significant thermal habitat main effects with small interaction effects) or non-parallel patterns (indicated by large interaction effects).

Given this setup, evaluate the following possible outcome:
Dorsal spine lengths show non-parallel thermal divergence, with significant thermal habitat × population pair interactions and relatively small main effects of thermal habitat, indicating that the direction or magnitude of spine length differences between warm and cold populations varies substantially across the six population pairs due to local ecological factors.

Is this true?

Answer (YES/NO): NO